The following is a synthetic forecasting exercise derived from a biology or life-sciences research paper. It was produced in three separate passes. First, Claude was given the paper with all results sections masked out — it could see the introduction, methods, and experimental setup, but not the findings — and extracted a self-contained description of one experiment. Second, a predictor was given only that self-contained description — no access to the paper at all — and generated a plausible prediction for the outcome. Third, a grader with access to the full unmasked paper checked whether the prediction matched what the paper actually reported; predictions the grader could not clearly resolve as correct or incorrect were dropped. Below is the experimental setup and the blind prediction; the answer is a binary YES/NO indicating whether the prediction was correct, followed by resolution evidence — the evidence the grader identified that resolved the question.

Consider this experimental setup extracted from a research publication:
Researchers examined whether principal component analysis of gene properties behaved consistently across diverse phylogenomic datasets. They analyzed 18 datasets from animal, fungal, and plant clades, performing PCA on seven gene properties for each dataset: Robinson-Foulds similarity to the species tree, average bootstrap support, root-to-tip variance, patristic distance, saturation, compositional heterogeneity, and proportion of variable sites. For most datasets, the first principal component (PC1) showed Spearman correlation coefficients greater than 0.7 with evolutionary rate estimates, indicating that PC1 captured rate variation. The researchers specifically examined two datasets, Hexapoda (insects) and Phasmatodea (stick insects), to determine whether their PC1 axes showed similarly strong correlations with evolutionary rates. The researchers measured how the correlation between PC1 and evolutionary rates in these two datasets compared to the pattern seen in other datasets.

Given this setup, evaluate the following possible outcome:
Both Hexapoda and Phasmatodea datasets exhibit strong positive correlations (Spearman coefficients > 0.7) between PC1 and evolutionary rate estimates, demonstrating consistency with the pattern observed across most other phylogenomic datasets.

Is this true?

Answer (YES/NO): NO